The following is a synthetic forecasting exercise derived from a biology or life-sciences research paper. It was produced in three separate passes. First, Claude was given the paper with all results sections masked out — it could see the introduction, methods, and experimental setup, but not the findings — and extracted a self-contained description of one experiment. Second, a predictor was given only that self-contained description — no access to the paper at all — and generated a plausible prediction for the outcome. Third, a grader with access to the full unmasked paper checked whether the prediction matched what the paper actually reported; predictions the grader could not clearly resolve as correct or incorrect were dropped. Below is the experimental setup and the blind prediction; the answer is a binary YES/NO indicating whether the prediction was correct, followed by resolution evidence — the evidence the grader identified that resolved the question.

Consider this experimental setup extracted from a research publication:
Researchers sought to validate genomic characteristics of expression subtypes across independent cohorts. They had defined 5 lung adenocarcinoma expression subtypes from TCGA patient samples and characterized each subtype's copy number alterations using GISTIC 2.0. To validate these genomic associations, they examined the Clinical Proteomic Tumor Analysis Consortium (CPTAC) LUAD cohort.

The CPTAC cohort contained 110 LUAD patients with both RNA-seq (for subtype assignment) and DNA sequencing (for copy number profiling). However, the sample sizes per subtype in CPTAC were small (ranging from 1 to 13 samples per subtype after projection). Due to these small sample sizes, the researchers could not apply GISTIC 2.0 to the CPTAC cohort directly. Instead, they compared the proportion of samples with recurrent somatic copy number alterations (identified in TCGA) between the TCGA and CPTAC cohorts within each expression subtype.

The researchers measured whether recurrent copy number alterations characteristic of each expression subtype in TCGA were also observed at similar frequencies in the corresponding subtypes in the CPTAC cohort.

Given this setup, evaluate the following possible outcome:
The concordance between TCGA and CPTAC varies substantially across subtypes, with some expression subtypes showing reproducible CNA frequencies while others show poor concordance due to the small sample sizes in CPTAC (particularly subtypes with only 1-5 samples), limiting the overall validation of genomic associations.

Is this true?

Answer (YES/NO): NO